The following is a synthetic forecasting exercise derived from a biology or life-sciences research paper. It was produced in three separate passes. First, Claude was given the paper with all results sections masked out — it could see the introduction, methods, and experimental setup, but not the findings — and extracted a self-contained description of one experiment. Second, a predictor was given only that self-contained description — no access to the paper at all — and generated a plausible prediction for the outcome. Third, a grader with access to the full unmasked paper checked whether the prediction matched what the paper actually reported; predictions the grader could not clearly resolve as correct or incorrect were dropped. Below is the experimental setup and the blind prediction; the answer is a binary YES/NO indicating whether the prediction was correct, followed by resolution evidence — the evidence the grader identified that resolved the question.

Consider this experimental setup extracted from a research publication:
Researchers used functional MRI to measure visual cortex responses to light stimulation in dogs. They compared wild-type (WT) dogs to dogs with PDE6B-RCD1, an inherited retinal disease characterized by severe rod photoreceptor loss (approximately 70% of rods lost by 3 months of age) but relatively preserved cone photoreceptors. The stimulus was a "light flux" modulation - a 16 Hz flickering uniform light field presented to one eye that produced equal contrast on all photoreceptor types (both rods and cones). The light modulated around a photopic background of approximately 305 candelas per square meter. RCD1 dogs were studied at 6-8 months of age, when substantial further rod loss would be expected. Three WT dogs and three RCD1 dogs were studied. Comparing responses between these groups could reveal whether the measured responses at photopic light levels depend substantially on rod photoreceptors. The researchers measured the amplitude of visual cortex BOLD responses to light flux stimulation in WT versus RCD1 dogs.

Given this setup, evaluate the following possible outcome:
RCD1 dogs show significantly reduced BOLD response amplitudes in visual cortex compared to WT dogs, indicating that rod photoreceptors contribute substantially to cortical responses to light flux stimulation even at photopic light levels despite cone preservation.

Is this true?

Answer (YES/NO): NO